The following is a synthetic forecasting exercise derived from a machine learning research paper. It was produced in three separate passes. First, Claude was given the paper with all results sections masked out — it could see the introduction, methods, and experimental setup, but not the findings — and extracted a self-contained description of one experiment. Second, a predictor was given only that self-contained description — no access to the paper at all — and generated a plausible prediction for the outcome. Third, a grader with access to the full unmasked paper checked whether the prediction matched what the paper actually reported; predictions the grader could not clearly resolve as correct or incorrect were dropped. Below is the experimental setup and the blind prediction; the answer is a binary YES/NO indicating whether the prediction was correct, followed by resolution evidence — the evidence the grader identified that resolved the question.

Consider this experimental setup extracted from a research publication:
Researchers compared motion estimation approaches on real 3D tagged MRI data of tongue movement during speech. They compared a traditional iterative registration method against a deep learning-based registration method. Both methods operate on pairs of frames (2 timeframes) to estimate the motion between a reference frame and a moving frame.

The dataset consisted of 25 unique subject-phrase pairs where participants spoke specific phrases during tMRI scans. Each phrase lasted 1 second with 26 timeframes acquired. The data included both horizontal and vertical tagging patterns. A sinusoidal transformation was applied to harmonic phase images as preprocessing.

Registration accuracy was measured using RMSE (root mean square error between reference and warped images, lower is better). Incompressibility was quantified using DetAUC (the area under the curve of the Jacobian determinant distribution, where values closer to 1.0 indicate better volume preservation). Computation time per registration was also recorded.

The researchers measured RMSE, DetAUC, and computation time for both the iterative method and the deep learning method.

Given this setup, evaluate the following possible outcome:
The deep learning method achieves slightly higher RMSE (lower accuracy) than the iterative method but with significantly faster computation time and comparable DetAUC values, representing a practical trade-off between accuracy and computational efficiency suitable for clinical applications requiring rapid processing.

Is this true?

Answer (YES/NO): NO